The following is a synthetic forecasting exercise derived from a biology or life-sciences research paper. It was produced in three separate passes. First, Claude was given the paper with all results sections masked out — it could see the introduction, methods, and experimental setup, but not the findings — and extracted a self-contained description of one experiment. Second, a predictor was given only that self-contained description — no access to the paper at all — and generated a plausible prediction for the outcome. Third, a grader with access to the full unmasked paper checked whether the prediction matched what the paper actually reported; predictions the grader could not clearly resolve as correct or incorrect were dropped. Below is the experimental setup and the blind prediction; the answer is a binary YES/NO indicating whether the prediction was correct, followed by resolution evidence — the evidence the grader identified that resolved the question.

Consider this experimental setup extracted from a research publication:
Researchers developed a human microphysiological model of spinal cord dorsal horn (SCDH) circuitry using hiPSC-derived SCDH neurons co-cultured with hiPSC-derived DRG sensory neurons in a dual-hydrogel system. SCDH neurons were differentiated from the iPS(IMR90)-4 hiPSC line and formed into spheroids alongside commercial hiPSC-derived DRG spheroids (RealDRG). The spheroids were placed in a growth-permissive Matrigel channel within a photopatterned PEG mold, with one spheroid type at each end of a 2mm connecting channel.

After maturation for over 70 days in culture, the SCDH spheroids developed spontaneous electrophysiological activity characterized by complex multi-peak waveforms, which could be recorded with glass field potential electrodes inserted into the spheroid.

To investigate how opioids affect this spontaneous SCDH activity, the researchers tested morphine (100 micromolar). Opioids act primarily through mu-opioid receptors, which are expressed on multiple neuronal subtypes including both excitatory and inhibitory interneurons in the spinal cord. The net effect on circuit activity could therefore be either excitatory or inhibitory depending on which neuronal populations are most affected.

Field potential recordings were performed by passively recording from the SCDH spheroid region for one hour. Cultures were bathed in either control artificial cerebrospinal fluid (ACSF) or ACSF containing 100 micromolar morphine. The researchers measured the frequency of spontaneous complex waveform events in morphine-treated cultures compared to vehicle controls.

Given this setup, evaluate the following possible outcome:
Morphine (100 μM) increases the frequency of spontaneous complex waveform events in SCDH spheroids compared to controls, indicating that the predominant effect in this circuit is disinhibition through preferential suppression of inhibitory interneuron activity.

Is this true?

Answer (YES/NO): YES